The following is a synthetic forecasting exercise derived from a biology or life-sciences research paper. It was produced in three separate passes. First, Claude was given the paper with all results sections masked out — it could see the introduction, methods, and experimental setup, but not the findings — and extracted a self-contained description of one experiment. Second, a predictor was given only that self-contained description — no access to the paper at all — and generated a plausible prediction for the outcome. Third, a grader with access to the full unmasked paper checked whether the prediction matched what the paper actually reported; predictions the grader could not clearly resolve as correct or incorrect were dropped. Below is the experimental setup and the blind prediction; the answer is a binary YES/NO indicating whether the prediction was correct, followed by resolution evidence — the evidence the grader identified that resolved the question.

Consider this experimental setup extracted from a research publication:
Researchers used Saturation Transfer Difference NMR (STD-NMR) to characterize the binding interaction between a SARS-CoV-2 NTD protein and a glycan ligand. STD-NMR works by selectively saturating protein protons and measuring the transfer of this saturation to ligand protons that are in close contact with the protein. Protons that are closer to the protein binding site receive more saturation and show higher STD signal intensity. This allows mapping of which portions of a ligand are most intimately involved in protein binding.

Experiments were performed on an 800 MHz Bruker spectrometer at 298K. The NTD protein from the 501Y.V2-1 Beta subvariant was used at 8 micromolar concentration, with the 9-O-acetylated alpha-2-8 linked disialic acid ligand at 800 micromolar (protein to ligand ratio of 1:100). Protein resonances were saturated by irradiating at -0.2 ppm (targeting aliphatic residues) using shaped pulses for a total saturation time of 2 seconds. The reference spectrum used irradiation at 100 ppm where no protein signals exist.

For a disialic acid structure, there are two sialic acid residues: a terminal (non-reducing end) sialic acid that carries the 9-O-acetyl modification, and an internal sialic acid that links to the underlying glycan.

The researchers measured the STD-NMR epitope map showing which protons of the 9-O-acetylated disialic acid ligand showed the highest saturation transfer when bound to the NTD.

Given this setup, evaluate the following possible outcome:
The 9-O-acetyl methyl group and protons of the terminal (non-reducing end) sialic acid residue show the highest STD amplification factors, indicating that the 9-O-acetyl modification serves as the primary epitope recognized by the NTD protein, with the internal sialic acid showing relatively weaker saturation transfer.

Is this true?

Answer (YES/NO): YES